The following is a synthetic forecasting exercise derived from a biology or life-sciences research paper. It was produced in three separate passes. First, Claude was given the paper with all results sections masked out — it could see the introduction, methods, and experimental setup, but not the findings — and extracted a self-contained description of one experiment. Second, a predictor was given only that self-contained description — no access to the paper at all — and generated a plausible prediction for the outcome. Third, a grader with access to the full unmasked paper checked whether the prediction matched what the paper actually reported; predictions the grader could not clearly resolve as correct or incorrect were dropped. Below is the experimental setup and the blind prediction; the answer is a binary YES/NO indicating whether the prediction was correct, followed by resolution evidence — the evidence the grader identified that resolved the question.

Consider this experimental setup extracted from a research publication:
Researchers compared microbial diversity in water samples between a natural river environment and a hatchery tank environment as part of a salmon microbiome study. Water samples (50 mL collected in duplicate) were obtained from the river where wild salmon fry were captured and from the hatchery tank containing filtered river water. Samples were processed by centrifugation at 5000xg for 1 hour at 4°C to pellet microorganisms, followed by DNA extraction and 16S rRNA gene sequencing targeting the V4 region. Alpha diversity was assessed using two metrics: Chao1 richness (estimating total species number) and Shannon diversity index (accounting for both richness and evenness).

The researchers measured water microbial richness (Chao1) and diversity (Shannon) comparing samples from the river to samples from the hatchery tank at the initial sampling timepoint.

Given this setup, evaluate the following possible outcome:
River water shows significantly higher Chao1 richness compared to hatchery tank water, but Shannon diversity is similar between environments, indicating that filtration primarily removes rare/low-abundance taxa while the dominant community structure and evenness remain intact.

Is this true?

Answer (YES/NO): YES